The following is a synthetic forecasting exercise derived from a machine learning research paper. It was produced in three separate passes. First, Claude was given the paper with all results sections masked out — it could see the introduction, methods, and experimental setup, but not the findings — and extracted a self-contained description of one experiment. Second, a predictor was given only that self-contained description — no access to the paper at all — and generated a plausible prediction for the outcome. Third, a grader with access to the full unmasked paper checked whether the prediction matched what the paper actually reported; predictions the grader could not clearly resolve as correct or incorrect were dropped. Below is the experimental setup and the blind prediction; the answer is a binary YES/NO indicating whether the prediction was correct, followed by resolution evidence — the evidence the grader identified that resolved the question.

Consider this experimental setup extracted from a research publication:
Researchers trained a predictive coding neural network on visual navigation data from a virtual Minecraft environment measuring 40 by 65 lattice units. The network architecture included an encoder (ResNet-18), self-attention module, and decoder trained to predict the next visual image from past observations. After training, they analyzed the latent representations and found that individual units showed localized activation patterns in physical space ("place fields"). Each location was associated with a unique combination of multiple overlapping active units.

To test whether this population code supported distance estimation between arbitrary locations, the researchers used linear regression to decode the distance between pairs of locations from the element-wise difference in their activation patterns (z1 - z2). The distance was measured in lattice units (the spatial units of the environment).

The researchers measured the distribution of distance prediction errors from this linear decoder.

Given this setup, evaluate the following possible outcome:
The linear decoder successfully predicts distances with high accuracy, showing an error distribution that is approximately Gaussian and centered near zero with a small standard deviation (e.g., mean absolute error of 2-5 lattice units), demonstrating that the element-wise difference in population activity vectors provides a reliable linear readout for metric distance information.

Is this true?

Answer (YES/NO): NO